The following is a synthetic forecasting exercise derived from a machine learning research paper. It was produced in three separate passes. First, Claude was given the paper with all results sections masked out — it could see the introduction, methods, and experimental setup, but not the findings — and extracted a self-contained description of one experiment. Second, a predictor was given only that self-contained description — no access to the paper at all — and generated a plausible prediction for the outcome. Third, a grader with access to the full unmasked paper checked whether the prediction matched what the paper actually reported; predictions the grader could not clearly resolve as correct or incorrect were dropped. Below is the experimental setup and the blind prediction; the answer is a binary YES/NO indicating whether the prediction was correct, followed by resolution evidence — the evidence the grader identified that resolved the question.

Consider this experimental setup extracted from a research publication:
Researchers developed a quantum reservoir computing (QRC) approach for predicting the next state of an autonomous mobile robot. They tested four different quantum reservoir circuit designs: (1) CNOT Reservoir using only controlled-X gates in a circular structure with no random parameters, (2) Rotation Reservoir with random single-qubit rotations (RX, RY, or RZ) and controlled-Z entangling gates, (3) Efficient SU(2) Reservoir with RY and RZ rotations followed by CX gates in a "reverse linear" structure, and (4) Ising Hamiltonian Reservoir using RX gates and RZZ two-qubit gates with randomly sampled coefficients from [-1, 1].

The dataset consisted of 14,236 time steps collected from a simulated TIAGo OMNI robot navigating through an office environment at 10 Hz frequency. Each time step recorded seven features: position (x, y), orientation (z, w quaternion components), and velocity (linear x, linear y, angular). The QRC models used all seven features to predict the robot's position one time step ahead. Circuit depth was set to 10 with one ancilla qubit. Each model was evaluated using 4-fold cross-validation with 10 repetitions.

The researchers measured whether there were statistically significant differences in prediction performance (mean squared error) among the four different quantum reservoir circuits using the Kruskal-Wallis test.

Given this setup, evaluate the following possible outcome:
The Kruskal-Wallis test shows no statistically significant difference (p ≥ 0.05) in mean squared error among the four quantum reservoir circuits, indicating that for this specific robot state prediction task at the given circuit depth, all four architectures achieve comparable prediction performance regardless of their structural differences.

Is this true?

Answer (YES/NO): YES